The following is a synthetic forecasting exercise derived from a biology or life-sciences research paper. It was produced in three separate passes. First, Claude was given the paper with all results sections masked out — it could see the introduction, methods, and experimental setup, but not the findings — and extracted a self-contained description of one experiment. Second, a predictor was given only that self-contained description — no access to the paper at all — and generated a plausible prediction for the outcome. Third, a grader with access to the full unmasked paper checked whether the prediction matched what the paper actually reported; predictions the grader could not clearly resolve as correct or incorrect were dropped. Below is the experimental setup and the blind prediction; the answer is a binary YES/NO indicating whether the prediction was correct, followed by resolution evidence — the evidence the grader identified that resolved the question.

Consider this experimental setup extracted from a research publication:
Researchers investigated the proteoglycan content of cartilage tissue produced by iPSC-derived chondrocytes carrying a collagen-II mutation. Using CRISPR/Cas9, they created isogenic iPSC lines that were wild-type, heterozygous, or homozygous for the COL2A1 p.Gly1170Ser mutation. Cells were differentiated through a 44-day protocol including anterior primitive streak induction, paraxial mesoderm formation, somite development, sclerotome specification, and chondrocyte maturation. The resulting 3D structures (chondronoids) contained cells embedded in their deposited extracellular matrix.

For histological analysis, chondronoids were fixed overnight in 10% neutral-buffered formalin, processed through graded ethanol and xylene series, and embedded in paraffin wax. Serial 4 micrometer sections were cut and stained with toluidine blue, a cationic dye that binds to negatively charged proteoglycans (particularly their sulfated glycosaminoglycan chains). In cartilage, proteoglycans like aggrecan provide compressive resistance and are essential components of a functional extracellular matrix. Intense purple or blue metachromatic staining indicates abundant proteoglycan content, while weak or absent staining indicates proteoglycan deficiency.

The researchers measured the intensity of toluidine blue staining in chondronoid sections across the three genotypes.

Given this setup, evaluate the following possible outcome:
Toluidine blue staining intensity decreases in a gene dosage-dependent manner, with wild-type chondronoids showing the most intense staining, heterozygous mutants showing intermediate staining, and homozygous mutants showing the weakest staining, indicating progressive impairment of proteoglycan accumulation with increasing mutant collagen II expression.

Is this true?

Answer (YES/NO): NO